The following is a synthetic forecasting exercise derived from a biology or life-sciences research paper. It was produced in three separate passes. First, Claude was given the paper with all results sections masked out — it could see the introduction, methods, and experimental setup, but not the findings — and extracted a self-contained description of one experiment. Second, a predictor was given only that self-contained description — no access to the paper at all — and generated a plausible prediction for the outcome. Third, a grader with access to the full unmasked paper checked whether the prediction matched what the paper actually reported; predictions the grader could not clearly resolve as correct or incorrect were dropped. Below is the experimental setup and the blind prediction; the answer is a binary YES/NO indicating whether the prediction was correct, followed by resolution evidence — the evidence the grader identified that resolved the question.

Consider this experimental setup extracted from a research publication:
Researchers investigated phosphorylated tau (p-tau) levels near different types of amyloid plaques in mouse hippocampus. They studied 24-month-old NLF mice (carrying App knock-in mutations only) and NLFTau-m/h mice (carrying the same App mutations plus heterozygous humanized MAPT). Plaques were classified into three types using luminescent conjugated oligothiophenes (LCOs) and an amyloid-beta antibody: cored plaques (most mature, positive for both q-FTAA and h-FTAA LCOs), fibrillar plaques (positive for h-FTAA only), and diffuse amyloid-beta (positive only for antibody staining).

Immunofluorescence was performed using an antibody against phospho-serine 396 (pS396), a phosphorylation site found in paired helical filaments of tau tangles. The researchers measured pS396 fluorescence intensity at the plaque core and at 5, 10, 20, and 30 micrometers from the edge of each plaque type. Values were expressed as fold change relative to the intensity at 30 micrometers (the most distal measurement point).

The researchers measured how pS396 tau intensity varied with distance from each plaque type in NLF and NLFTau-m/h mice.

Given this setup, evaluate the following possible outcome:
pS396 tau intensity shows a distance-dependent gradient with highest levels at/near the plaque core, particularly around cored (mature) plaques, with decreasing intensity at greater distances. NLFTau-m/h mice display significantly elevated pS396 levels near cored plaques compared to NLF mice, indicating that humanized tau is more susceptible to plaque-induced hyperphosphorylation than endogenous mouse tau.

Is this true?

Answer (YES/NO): YES